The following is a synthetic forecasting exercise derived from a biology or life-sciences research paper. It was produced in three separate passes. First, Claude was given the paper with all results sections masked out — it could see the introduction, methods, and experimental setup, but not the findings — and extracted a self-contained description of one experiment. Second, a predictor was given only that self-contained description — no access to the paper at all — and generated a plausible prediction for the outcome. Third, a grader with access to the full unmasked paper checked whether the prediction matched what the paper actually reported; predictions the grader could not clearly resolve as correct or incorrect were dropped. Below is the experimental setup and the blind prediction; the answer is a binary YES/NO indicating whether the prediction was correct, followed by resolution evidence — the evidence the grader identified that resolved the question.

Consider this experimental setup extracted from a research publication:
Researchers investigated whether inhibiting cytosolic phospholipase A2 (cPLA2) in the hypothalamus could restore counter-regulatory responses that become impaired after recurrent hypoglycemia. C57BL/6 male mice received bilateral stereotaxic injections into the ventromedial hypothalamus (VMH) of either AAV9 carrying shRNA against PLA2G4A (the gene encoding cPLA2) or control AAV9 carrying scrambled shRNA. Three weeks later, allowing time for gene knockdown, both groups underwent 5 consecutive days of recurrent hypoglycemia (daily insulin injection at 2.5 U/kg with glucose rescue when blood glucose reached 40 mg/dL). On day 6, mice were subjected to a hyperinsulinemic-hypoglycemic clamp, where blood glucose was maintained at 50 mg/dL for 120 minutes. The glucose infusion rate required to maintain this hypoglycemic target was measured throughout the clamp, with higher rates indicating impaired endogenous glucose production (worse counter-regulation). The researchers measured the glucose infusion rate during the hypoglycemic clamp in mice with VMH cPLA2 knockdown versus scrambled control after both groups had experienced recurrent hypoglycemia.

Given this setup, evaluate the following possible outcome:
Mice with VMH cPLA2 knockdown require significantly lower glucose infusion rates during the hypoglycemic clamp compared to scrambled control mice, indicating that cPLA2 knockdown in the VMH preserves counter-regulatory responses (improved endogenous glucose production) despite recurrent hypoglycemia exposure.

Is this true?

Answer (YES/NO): YES